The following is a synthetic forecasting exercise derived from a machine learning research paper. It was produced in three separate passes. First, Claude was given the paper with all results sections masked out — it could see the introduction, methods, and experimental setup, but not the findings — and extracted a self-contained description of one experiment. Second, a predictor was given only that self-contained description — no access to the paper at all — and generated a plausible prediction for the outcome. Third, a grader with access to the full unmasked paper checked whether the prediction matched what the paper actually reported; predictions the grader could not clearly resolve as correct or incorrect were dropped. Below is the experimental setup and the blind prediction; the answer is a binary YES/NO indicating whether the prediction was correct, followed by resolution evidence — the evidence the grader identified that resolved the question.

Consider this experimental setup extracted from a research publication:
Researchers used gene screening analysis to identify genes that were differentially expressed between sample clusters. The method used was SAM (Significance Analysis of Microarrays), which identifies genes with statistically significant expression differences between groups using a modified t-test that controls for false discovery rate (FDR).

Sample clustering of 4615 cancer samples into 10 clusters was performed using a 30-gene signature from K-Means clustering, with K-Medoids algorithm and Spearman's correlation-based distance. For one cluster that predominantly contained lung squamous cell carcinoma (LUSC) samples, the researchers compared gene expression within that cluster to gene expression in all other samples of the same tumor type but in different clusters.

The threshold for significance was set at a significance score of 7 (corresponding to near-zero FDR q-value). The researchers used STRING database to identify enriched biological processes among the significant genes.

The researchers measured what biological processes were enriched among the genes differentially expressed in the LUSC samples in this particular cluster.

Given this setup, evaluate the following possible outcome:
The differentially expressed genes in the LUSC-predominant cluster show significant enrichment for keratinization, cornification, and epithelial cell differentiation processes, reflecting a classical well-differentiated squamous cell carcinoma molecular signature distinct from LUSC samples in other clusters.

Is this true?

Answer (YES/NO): NO